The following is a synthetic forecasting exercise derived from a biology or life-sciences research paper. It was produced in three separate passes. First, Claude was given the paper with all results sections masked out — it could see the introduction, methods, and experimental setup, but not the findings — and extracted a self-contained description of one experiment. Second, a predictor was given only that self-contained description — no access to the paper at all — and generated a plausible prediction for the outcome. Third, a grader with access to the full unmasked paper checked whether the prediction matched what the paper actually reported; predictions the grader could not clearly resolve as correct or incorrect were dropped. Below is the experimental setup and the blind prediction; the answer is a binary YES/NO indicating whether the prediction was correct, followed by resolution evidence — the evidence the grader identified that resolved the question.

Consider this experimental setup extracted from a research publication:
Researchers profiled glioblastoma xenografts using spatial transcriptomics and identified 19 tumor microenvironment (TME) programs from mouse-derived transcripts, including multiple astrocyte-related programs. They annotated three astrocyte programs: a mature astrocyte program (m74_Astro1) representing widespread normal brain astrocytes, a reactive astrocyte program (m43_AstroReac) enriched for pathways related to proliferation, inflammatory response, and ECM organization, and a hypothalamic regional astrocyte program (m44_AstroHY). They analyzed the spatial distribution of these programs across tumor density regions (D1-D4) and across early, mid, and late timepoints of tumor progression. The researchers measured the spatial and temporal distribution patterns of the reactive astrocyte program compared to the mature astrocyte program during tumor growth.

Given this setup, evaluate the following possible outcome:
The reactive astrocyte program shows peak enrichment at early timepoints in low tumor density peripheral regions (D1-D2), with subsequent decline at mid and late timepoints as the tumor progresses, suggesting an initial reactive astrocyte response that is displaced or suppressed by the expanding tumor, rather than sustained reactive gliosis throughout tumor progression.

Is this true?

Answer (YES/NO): NO